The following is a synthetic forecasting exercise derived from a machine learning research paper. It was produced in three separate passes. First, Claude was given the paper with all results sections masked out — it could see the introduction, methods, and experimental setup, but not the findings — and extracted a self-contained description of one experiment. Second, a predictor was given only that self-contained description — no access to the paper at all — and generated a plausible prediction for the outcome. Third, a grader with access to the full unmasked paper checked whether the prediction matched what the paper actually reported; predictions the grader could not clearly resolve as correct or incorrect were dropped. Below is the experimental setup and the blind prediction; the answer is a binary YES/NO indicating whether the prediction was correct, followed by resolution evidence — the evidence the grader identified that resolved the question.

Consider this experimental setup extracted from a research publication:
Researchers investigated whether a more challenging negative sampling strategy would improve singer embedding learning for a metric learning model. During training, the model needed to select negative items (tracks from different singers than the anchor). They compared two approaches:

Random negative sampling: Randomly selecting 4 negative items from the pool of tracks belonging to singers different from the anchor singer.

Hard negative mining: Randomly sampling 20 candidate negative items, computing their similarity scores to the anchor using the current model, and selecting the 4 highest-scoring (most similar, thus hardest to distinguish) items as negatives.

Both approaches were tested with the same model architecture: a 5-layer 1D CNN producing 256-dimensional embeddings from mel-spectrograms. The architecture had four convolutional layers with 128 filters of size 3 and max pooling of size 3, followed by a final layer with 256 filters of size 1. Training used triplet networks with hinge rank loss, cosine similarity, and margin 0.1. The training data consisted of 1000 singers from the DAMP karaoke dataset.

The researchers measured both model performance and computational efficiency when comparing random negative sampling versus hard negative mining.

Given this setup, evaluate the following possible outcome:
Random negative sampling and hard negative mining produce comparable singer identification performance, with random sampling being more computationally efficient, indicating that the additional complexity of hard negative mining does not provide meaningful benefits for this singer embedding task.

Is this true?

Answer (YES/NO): NO